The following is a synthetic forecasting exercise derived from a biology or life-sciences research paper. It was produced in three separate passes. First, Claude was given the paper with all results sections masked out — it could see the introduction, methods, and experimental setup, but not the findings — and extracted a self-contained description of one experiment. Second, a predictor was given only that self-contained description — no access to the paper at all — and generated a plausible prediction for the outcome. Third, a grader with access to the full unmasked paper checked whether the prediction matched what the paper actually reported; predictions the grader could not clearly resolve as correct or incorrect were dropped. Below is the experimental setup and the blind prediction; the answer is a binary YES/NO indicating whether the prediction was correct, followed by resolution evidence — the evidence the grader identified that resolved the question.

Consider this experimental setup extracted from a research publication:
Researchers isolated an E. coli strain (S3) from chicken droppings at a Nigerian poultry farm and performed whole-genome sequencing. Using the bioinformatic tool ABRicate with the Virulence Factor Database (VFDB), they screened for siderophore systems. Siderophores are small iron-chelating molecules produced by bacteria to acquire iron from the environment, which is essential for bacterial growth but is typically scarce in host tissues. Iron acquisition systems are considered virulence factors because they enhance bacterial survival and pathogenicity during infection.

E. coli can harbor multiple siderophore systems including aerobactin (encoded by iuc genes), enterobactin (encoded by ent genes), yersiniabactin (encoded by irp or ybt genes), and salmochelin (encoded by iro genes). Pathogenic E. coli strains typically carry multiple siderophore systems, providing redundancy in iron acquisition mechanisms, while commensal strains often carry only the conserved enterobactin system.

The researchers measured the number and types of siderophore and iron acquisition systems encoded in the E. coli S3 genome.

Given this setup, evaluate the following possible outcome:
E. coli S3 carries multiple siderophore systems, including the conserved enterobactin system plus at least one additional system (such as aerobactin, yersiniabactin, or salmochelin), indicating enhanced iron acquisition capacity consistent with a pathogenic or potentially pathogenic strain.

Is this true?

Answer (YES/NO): YES